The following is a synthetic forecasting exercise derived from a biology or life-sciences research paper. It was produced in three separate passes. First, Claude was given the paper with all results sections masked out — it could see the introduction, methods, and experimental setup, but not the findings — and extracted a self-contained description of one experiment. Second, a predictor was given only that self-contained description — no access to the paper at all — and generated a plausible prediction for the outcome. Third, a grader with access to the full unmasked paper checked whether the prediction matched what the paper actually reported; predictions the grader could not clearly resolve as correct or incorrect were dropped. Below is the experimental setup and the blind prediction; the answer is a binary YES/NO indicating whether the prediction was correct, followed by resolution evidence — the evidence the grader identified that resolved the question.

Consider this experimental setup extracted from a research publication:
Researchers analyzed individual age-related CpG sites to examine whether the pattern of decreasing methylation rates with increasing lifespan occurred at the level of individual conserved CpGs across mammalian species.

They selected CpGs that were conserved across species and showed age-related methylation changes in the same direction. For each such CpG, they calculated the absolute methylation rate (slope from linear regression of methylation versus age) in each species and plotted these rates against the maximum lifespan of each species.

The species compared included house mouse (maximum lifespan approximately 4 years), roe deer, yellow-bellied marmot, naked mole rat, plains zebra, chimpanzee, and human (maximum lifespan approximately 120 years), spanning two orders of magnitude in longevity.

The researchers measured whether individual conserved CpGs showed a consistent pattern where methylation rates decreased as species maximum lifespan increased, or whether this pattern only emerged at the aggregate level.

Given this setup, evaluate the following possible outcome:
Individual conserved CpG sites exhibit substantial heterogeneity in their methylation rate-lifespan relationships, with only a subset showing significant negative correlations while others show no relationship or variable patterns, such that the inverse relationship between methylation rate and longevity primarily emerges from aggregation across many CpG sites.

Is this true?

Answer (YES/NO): NO